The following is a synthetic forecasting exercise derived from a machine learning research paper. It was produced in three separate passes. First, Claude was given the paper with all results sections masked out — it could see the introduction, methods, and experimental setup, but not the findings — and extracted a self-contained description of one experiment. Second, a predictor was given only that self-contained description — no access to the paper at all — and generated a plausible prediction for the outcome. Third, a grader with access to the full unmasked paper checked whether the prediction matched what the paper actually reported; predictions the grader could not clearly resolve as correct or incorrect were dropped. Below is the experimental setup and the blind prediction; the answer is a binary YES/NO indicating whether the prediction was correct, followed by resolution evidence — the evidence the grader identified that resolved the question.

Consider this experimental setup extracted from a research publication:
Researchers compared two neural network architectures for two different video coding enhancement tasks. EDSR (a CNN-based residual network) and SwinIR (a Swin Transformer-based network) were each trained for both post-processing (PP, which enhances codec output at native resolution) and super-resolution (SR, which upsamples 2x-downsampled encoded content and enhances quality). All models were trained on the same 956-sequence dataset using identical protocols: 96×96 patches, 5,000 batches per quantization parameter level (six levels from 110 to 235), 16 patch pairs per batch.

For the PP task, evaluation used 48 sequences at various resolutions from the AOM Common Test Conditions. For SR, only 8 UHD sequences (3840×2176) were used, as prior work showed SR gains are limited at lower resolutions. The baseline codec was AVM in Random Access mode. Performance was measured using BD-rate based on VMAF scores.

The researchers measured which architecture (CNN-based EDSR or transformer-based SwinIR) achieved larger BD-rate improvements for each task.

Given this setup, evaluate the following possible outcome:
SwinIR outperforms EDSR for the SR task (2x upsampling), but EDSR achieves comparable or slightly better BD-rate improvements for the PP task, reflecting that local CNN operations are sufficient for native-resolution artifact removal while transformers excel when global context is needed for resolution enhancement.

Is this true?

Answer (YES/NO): NO